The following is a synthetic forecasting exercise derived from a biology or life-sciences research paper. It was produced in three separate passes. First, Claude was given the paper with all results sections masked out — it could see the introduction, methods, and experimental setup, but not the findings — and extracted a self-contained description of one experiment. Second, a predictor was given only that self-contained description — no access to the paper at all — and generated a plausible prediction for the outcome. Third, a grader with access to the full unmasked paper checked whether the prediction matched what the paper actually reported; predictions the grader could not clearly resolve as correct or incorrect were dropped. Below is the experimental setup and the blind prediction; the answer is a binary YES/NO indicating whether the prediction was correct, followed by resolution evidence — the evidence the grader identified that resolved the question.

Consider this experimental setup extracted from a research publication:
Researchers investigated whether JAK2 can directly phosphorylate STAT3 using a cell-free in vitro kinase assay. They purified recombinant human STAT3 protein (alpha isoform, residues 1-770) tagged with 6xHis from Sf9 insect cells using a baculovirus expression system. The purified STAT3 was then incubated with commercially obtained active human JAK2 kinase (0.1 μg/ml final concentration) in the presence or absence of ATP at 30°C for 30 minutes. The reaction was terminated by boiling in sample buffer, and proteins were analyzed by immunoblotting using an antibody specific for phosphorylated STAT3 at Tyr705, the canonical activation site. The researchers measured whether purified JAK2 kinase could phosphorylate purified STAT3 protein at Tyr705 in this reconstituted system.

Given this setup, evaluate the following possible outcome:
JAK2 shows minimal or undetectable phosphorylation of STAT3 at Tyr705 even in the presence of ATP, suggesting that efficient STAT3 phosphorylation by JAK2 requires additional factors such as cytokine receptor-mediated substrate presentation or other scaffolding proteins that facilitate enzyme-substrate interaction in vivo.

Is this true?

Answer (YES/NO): NO